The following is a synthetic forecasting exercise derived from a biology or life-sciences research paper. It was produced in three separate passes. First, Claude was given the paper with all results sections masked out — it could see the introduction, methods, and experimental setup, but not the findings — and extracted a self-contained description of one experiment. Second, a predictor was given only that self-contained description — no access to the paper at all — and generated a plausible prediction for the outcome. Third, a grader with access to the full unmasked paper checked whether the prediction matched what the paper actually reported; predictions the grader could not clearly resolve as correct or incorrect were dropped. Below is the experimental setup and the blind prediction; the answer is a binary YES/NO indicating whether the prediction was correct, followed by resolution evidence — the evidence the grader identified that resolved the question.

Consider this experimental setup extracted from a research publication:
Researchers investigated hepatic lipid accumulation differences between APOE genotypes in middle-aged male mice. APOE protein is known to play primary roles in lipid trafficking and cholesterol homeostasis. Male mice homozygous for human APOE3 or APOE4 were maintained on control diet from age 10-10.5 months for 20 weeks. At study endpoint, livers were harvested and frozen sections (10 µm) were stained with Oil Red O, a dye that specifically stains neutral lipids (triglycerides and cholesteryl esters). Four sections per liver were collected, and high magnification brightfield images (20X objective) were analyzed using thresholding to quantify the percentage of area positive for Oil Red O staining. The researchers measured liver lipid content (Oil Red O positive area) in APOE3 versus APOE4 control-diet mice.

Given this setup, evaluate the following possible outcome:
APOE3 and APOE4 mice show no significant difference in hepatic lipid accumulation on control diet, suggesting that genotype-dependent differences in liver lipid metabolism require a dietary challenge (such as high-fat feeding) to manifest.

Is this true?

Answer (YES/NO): NO